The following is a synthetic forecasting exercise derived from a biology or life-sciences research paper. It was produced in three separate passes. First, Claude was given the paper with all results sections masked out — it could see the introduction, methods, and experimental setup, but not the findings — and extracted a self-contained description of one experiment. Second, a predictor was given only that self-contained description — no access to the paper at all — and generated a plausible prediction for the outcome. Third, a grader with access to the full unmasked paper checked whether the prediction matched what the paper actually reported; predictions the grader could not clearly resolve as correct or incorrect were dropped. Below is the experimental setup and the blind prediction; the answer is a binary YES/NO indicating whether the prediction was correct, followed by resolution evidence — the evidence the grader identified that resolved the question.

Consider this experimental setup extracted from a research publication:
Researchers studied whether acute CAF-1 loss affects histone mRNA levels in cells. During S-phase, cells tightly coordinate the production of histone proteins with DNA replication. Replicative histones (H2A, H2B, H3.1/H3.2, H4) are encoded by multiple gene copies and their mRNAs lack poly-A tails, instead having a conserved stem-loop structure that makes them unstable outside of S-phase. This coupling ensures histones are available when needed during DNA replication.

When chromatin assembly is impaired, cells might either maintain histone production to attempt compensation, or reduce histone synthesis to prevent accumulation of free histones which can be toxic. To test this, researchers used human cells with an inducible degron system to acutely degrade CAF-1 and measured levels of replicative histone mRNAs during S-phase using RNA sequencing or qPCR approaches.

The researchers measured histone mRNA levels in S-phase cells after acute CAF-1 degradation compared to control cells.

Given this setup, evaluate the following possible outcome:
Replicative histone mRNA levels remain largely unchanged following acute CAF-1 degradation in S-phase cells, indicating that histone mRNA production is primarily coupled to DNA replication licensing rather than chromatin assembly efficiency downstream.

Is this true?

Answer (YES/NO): NO